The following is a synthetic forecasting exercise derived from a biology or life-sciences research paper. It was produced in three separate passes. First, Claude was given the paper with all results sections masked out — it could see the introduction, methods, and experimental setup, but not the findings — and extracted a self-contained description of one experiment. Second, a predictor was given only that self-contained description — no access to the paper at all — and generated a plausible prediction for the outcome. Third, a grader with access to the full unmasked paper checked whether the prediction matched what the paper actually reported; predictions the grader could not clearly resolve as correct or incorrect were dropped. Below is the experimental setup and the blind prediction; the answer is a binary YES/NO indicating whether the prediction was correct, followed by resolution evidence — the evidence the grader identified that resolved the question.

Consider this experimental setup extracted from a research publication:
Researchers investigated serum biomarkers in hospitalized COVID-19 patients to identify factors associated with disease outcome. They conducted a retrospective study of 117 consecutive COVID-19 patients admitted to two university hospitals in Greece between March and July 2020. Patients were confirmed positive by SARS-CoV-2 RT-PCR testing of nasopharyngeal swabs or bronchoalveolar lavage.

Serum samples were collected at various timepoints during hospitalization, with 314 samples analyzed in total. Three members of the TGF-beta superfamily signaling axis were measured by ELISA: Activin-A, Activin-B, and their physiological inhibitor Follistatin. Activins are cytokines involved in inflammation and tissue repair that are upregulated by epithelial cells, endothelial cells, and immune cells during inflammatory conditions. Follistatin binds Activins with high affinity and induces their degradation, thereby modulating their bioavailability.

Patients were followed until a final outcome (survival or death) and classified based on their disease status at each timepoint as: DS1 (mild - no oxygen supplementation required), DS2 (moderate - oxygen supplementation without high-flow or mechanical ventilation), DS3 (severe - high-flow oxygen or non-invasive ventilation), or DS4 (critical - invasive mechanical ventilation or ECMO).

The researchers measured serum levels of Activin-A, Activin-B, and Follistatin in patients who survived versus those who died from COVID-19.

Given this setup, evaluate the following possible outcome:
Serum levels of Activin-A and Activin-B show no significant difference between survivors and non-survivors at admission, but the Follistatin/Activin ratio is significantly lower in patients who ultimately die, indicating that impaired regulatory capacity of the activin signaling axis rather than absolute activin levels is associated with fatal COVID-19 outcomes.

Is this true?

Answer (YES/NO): NO